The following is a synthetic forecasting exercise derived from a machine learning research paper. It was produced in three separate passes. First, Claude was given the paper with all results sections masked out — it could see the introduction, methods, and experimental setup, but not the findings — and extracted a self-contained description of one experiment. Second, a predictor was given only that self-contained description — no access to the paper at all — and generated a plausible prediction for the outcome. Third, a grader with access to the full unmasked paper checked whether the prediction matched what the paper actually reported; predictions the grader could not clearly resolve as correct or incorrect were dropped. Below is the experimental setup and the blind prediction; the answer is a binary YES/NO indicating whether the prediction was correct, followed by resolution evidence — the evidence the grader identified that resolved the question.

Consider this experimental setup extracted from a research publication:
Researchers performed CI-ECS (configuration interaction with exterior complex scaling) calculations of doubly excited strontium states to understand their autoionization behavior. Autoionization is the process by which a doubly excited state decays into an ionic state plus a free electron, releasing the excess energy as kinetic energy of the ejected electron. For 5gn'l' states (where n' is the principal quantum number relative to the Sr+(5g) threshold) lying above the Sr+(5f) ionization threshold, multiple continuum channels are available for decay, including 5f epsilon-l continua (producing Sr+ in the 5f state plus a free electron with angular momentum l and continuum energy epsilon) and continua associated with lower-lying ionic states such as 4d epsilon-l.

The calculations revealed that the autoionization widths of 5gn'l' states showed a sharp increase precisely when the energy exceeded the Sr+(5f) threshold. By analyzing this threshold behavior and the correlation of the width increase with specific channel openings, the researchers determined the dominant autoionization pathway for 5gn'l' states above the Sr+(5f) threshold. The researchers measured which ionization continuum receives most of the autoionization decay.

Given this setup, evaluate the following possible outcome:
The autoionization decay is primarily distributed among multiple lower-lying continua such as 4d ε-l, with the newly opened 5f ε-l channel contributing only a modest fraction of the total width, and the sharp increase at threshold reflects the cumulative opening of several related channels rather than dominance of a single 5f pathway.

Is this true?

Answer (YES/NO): NO